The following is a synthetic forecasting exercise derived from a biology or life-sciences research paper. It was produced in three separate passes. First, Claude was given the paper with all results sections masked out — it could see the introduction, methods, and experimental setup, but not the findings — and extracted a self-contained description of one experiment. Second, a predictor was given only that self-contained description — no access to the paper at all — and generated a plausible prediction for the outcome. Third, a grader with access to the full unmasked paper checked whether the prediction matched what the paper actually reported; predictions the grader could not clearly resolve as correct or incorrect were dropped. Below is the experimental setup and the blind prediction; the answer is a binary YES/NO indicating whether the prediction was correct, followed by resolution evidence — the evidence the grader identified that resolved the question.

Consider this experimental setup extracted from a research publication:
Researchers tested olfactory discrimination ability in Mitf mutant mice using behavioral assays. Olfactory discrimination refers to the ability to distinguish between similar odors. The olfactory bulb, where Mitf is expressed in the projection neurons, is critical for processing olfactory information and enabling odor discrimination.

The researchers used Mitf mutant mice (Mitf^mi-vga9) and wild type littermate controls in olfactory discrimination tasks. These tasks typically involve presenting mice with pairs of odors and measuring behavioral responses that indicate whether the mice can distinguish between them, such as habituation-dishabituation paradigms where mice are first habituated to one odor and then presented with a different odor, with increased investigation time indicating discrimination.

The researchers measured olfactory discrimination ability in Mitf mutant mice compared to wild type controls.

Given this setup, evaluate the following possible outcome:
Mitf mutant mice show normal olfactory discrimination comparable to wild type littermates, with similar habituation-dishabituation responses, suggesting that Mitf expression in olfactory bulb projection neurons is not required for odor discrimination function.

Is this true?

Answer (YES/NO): NO